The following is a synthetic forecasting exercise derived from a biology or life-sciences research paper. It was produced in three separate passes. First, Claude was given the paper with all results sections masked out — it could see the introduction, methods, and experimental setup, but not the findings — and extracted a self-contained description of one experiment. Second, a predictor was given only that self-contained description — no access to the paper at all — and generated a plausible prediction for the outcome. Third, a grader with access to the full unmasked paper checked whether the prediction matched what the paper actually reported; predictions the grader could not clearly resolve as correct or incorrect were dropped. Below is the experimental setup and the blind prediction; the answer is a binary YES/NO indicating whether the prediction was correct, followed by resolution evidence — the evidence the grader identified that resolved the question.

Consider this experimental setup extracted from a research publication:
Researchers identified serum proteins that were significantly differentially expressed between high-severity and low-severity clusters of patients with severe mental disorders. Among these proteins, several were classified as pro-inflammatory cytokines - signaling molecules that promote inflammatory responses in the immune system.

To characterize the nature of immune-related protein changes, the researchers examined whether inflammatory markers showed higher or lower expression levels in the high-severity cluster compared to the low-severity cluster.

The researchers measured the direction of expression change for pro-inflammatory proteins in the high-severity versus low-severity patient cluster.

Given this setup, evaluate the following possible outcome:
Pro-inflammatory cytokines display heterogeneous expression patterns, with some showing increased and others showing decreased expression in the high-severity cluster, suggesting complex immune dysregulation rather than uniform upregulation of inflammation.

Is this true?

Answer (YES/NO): NO